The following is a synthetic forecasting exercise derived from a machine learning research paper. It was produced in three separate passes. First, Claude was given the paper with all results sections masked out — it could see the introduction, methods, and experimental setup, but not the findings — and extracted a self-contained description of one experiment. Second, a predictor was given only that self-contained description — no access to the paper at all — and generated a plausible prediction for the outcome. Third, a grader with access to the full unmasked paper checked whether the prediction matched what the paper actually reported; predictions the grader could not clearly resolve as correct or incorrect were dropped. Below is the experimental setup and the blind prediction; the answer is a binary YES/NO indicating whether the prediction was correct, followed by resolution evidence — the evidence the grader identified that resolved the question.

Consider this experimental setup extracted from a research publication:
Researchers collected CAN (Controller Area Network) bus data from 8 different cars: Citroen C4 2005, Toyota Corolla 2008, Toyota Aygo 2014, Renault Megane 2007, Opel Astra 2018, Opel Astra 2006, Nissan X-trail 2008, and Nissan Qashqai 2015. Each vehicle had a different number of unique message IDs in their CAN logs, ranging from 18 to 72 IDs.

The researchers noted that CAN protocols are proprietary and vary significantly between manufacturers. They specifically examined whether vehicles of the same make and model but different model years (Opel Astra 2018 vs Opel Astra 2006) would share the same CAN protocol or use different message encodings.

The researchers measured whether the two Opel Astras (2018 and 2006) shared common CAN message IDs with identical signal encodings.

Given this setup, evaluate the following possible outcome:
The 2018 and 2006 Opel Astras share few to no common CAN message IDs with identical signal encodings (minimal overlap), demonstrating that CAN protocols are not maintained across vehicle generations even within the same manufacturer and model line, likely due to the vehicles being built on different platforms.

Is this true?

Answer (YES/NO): YES